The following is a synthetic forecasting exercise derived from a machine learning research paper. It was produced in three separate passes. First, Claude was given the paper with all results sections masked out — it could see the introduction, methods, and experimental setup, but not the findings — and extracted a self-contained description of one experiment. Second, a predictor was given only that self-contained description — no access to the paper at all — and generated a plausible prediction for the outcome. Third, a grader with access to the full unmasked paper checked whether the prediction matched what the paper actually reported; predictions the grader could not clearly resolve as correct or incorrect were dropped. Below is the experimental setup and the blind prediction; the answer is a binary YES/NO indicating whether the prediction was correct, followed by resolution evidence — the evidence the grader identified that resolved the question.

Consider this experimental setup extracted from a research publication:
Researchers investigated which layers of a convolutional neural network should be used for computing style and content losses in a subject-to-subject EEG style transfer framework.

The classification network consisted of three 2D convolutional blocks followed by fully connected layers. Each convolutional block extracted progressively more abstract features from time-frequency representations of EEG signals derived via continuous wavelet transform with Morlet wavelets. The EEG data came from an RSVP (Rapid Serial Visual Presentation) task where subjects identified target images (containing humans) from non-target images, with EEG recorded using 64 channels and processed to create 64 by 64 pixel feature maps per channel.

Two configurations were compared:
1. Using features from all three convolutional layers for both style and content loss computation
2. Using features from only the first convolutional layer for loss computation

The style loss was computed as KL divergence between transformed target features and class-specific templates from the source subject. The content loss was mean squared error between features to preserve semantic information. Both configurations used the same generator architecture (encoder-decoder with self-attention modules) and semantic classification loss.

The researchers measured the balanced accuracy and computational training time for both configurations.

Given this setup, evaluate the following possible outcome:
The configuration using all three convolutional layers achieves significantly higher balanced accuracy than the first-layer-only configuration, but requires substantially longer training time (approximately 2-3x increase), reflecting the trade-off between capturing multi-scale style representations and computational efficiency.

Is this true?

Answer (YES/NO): NO